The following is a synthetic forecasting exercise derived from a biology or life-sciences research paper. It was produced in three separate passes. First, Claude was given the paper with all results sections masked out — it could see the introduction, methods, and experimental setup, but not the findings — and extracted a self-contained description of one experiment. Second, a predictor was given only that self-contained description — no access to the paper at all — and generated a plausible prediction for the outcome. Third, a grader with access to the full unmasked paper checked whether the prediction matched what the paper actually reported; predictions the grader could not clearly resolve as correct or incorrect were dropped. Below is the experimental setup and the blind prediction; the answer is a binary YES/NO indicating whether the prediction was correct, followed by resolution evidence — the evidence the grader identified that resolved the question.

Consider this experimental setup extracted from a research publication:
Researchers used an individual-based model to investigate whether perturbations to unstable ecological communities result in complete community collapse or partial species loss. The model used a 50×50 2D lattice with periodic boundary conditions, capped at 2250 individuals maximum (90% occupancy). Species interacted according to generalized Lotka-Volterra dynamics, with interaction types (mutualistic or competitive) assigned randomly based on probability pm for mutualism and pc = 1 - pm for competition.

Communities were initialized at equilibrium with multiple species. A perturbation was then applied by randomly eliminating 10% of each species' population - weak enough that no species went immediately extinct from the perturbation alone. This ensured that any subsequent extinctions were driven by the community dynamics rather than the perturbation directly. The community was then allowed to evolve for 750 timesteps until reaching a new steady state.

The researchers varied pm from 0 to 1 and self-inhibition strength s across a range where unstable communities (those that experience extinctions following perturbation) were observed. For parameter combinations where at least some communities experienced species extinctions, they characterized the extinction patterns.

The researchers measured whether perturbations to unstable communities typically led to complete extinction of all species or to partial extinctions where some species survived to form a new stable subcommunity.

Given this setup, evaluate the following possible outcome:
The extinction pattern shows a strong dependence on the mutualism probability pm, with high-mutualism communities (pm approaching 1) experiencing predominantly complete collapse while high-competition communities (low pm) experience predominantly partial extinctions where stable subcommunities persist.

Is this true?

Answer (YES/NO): NO